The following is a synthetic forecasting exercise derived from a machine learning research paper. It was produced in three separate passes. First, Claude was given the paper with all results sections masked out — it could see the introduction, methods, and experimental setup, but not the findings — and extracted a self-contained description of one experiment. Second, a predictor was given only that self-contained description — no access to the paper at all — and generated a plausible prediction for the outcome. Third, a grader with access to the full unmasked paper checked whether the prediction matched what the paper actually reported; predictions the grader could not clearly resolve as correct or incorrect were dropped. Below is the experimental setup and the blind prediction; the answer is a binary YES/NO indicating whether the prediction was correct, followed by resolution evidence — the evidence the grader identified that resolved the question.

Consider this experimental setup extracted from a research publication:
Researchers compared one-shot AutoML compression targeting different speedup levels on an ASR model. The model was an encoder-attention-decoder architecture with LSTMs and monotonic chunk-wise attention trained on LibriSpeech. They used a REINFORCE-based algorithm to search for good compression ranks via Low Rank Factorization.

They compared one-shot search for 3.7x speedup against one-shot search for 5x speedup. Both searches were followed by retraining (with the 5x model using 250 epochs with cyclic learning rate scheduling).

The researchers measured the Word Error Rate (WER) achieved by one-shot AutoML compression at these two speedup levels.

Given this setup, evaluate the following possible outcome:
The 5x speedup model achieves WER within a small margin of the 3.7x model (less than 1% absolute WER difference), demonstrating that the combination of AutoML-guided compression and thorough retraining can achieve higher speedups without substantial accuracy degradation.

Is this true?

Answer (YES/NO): NO